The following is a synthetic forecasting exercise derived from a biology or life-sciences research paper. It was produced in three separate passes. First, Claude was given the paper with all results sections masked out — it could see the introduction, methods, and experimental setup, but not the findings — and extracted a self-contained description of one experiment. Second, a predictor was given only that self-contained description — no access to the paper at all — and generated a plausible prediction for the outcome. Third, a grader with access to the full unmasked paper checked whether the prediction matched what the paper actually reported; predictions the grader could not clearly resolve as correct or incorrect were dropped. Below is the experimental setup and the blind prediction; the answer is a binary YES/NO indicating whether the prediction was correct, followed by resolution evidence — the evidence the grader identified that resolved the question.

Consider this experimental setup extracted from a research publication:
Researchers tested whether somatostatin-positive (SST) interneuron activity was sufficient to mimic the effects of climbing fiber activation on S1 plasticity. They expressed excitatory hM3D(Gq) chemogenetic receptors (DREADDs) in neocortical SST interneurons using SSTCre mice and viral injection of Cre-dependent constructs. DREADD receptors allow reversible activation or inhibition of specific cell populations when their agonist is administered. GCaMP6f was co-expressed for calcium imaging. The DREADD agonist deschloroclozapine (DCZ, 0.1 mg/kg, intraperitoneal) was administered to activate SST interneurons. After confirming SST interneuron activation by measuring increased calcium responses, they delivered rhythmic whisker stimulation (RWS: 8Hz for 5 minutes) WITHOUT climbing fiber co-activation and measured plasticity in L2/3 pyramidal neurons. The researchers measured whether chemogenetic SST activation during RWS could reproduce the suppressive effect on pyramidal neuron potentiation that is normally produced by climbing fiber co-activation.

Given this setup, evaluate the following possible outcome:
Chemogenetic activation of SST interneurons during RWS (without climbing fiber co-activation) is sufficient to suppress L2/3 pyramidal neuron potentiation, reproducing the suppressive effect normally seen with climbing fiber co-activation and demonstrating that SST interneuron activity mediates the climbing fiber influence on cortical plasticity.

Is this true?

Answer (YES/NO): YES